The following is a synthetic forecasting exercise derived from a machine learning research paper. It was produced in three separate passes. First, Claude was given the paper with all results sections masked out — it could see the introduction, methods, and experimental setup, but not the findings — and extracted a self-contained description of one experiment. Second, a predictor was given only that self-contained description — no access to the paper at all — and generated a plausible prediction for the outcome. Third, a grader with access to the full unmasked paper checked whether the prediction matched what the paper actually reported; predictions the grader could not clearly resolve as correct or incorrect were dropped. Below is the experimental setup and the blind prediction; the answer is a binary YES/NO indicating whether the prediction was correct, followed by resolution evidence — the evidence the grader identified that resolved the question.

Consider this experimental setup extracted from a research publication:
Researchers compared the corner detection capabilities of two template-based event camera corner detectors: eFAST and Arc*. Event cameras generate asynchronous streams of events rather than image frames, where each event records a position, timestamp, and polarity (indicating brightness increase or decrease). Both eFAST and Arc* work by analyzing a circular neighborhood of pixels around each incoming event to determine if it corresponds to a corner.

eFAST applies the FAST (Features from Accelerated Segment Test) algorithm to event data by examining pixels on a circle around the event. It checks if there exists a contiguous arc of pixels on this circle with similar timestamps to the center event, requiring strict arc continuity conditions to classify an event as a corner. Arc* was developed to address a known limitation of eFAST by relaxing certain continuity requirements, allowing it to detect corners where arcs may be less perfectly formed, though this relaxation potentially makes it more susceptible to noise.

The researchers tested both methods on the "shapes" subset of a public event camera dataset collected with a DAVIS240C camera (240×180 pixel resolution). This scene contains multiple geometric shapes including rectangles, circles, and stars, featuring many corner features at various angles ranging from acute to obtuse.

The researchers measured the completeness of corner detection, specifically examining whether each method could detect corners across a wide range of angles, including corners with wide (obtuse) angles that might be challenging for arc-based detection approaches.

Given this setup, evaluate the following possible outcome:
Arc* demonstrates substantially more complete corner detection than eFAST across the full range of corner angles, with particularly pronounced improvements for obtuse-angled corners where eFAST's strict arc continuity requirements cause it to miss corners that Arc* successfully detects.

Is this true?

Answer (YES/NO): YES